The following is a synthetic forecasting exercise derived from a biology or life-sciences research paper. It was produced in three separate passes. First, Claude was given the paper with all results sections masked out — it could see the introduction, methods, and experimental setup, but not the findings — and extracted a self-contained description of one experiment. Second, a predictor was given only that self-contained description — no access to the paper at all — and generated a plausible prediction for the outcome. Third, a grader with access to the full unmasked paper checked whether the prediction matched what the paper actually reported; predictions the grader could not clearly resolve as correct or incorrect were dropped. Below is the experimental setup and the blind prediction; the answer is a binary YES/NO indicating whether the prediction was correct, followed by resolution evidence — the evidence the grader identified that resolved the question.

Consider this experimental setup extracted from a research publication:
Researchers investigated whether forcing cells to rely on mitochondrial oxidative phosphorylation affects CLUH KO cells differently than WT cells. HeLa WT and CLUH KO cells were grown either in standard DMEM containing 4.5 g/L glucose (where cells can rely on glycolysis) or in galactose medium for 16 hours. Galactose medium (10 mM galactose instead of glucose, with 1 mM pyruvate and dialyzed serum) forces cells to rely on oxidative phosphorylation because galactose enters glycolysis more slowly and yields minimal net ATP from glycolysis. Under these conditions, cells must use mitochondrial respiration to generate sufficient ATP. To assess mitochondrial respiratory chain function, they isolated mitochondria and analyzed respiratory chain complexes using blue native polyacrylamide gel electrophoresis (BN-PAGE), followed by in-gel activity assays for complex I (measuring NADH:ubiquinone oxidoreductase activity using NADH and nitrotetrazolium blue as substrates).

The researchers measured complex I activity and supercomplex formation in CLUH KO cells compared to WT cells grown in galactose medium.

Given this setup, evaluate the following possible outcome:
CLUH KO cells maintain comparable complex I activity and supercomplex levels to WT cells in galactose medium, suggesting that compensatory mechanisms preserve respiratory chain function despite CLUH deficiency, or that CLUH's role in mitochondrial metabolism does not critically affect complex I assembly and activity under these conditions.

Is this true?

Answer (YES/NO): NO